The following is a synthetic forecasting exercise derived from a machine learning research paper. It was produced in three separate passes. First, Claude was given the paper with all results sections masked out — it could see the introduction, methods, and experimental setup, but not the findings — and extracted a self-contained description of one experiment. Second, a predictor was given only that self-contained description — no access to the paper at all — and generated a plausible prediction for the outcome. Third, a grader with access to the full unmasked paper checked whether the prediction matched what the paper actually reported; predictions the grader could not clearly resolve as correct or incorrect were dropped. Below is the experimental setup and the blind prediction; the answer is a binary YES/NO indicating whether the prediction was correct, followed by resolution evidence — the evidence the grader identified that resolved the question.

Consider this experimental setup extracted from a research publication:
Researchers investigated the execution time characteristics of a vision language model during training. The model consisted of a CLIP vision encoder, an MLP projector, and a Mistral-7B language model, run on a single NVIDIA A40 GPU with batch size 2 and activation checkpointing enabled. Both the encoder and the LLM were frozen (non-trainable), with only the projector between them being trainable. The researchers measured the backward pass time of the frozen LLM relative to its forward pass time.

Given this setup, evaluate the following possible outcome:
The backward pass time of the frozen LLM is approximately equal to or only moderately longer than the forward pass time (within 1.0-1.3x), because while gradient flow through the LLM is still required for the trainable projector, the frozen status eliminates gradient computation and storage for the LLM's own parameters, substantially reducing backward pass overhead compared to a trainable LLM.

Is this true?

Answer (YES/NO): NO